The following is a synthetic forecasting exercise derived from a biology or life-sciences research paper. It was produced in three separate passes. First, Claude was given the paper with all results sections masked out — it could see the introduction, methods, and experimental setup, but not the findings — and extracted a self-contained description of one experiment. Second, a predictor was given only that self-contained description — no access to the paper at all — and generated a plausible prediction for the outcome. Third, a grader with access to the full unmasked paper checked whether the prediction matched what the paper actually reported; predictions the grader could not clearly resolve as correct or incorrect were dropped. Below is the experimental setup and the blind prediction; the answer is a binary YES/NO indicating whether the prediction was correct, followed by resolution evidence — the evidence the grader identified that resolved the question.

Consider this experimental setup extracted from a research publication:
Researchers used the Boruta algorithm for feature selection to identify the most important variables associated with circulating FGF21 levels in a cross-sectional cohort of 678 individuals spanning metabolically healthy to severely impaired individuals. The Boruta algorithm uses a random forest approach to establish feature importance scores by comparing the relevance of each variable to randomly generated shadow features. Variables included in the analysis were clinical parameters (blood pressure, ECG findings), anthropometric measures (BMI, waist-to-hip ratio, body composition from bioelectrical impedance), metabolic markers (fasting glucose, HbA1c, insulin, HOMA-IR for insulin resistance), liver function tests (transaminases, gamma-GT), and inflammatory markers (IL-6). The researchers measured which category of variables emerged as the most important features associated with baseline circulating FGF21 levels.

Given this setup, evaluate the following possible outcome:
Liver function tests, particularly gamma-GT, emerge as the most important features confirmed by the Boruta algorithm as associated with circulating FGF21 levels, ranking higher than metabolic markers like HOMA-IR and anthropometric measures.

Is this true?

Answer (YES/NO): NO